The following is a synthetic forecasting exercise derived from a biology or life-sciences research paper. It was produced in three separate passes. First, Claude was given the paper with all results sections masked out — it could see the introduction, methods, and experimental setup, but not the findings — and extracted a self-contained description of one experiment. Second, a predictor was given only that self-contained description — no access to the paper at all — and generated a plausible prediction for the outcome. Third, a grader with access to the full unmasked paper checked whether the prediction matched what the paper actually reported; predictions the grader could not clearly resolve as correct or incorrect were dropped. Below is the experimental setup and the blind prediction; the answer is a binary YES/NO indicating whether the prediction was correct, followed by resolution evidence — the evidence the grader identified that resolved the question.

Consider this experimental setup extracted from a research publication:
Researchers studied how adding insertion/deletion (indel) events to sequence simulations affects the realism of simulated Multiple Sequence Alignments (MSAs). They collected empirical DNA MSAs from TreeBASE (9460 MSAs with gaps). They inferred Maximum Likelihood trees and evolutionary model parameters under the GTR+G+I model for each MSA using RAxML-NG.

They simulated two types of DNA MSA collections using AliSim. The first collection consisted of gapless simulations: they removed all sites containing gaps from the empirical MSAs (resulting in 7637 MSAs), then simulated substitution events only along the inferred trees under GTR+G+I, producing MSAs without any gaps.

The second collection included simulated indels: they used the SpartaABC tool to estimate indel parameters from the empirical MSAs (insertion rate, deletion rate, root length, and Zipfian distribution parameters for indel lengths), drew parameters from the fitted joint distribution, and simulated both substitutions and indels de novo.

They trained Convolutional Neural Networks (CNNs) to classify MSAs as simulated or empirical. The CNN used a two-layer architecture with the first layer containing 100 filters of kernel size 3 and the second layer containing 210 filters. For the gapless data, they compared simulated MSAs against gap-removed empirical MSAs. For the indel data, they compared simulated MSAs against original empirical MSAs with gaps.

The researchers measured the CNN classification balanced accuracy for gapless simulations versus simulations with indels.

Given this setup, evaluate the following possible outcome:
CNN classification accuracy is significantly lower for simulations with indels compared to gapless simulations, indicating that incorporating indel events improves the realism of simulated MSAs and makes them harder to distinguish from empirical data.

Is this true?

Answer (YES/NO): NO